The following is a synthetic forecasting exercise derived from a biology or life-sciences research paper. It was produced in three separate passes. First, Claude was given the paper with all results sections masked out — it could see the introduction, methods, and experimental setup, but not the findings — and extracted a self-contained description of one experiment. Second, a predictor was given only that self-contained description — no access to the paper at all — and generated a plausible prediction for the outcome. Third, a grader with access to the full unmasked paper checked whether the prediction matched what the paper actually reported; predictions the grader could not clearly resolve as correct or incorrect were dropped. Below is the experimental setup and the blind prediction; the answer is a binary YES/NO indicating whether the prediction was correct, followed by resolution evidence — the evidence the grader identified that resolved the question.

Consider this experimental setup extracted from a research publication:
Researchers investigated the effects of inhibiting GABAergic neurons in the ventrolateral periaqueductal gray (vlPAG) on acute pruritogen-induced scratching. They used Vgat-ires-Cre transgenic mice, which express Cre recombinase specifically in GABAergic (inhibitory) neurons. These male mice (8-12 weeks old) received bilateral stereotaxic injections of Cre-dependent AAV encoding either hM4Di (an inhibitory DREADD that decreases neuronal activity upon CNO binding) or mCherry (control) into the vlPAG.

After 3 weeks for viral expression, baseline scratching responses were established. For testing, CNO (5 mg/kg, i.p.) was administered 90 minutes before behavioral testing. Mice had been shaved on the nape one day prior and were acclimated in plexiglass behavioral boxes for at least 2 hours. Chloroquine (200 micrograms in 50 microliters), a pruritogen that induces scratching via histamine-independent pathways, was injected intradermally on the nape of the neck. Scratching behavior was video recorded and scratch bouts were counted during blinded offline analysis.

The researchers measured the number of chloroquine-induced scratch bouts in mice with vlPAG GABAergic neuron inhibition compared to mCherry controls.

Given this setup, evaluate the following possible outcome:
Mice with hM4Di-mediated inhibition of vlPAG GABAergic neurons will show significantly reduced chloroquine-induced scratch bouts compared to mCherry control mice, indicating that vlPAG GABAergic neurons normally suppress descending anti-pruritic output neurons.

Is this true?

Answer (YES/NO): NO